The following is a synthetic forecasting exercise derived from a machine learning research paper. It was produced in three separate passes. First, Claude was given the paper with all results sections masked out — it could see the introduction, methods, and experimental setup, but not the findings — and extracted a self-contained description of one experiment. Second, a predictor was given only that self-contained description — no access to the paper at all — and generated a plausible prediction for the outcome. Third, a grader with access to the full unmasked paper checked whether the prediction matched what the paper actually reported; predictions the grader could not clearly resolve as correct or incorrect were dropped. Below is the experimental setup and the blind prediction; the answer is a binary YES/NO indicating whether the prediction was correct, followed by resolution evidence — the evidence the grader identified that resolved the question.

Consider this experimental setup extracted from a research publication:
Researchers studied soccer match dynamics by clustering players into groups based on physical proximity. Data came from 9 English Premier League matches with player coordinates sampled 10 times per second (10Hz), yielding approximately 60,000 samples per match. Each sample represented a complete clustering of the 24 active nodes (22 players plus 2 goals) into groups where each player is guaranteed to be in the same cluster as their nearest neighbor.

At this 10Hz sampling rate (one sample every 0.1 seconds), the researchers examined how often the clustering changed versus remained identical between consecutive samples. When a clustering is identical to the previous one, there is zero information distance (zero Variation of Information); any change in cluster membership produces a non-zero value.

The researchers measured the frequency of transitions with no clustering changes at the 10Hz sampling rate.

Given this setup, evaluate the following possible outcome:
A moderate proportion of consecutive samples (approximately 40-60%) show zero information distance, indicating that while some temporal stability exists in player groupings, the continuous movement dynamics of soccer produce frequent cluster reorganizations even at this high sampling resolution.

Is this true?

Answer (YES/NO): NO